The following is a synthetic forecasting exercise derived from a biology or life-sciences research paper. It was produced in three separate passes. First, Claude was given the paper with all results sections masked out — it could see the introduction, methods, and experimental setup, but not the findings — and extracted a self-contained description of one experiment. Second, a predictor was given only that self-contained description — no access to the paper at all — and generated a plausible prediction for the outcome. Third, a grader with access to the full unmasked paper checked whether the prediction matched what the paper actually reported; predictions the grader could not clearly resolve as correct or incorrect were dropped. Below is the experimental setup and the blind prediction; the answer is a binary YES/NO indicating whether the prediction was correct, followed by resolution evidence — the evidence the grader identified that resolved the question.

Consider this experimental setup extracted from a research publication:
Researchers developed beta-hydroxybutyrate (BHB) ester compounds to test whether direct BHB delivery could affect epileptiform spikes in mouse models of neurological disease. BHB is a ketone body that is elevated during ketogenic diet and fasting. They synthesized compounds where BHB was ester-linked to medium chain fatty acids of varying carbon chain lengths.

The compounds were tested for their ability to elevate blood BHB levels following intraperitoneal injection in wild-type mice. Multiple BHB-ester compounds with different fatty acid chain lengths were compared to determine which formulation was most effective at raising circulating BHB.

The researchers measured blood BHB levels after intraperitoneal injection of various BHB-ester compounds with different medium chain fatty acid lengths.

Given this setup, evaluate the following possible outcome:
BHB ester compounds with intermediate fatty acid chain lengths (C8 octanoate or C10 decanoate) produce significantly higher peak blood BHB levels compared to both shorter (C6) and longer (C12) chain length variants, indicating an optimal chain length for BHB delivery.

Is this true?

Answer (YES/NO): NO